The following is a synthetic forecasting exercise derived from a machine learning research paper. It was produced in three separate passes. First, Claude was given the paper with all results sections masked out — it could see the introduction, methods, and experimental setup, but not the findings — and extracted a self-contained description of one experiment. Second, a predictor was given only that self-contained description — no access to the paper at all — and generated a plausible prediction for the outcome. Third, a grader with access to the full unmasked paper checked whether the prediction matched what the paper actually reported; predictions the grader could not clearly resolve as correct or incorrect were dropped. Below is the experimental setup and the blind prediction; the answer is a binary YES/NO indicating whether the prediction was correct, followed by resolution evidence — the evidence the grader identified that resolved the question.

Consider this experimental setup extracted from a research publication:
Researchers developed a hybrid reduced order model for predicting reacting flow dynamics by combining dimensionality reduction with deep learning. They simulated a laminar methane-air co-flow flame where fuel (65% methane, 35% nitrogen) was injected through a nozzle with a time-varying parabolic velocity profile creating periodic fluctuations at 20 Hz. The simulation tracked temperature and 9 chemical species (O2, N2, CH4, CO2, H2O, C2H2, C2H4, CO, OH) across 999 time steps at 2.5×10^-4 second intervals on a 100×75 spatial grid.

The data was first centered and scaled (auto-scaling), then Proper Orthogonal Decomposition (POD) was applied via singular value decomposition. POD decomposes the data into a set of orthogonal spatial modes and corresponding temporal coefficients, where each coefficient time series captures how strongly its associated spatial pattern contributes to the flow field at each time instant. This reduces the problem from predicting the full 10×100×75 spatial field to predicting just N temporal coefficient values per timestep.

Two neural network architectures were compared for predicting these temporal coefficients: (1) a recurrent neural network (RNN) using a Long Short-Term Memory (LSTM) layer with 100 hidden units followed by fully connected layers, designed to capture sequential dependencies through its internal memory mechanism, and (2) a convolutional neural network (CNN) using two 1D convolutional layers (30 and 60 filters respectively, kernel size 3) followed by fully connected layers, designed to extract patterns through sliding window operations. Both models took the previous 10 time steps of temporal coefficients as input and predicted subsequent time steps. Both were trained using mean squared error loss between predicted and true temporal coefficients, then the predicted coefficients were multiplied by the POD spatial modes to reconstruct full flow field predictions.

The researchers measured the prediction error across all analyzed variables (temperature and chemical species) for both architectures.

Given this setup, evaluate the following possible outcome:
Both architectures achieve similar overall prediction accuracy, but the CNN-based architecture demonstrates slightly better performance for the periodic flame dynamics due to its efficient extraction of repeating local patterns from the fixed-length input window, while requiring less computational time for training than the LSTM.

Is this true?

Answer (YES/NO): NO